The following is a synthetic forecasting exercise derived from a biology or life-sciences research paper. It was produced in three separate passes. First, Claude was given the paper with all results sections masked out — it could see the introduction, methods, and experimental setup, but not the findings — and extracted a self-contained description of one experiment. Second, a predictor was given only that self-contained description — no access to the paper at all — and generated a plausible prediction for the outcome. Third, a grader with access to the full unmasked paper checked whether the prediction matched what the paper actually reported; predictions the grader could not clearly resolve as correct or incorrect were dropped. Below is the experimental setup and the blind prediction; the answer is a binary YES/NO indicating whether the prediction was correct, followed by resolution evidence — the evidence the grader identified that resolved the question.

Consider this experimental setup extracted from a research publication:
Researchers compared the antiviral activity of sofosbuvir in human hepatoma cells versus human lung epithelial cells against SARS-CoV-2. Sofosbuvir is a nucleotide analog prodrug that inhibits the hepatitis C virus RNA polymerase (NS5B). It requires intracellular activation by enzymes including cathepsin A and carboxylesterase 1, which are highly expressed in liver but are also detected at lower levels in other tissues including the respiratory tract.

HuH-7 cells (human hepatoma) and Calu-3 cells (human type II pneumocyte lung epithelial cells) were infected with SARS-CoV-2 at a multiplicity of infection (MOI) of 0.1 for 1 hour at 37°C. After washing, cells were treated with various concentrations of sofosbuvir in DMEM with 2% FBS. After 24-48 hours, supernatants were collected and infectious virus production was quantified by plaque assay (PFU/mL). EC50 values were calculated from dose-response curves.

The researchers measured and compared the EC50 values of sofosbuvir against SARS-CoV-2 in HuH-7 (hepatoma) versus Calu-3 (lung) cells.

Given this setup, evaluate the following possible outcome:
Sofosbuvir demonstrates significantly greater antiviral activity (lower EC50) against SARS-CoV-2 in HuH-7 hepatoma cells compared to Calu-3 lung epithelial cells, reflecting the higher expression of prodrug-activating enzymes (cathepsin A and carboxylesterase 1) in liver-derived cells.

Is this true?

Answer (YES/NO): YES